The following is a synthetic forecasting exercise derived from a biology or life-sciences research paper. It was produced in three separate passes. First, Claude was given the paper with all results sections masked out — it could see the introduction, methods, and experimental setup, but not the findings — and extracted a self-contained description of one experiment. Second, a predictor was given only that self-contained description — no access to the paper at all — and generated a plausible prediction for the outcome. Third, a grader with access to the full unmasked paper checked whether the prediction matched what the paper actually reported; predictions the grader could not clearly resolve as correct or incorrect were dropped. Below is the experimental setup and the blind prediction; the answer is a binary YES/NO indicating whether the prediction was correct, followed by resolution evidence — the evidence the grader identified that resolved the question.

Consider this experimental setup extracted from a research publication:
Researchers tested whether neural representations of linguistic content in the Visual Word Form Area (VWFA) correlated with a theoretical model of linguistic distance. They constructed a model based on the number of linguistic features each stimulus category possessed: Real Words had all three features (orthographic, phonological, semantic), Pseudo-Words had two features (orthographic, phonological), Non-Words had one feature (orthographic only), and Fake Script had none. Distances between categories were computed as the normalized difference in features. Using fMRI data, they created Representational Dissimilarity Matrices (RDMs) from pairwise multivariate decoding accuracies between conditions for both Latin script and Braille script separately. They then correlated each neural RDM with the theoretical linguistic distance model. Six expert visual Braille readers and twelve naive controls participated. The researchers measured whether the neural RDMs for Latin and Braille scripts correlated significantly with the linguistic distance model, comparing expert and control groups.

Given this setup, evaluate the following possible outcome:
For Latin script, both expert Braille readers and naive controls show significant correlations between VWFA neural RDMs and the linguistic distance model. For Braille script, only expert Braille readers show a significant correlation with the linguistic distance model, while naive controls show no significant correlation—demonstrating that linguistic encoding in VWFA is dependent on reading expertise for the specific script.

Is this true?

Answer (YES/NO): YES